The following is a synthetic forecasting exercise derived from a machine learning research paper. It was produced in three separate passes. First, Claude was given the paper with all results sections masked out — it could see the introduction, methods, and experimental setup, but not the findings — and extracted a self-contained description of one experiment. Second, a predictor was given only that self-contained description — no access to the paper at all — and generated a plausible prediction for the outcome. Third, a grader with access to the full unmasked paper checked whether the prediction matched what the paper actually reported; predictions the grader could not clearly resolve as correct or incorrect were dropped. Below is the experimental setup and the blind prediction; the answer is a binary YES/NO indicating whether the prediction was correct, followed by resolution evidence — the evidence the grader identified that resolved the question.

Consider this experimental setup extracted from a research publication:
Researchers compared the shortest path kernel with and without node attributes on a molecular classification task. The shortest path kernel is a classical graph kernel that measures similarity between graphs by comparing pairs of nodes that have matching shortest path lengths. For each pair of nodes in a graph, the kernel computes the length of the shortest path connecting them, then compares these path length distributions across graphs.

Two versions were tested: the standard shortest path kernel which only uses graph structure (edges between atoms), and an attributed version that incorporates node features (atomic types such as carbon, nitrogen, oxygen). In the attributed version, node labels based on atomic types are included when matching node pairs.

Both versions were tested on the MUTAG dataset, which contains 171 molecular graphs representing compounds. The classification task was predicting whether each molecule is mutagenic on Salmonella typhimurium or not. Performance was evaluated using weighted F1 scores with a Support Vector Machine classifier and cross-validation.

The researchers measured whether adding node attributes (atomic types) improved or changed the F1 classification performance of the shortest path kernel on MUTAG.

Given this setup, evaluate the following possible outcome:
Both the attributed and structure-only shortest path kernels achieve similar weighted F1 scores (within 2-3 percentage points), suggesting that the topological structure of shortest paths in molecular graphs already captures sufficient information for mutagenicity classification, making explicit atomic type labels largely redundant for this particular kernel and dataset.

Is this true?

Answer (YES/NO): YES